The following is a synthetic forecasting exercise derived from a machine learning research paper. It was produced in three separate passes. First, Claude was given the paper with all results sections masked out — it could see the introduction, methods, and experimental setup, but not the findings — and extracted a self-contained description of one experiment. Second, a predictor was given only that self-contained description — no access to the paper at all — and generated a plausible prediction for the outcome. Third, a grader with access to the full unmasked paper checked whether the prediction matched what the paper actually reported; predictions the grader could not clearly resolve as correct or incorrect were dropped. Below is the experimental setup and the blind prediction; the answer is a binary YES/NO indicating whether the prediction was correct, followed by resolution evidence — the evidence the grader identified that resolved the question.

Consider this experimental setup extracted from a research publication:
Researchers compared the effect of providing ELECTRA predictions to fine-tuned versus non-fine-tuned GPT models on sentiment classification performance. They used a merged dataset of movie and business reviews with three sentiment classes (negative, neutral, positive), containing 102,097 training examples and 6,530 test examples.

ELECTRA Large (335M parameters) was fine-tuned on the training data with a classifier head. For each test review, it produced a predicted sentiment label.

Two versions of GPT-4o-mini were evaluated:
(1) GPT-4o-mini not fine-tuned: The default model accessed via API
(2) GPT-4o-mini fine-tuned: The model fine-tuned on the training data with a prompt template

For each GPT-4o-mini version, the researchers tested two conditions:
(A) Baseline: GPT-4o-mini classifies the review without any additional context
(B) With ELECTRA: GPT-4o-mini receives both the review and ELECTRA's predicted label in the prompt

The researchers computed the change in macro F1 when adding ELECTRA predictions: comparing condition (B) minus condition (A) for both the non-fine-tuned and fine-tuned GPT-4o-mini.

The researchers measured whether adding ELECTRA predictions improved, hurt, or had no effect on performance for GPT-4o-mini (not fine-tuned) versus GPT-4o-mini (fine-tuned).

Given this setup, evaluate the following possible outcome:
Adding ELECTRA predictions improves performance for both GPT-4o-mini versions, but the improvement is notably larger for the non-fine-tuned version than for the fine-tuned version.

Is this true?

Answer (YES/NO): NO